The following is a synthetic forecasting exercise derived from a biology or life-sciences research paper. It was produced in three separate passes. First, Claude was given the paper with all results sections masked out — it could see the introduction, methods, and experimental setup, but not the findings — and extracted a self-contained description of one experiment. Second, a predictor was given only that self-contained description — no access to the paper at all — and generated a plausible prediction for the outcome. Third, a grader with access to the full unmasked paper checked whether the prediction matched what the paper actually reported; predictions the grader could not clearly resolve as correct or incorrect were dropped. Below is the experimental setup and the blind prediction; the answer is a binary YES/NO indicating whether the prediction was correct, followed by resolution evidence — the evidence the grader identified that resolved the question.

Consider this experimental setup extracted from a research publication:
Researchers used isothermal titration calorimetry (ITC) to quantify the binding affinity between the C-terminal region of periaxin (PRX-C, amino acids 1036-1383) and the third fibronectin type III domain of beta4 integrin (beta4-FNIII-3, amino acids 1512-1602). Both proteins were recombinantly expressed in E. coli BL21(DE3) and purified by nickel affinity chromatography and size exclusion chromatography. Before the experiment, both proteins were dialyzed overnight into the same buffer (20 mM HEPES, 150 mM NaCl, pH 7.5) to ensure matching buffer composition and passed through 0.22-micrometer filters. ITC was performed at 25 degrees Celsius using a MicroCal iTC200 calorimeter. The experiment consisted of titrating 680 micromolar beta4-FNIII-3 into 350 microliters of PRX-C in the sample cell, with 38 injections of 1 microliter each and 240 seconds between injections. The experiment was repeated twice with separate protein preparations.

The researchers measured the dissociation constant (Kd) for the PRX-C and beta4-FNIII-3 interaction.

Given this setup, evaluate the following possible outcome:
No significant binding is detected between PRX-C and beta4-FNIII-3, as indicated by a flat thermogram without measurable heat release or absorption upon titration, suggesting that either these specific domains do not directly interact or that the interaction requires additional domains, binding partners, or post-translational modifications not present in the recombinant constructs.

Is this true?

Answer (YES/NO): NO